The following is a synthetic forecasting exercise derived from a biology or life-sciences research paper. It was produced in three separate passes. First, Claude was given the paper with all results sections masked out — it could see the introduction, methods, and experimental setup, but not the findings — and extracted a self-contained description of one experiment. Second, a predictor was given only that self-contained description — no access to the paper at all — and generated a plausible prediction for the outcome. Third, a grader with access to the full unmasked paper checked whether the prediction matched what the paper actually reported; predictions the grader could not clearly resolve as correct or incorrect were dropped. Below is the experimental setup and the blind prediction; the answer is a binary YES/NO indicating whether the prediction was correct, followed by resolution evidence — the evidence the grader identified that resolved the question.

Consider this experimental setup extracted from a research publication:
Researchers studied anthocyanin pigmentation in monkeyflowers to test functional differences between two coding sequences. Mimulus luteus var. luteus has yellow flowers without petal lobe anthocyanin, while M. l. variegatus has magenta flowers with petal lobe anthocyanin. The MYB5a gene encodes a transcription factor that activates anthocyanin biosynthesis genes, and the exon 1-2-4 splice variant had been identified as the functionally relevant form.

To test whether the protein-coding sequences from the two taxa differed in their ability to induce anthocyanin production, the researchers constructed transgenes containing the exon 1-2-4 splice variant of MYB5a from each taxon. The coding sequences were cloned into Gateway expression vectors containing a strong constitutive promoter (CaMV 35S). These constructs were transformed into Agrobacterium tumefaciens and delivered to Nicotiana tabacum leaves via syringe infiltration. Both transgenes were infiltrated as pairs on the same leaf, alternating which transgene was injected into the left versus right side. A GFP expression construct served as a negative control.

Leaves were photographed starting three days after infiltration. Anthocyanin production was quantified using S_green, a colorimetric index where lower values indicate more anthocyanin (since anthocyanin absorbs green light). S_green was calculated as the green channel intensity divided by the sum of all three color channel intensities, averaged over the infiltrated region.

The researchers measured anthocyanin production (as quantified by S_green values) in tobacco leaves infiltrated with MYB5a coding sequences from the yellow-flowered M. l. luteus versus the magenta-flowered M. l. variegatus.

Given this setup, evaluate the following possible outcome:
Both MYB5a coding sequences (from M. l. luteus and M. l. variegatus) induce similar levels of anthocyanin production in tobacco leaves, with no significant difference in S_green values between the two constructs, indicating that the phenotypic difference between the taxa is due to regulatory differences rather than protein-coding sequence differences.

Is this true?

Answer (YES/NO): NO